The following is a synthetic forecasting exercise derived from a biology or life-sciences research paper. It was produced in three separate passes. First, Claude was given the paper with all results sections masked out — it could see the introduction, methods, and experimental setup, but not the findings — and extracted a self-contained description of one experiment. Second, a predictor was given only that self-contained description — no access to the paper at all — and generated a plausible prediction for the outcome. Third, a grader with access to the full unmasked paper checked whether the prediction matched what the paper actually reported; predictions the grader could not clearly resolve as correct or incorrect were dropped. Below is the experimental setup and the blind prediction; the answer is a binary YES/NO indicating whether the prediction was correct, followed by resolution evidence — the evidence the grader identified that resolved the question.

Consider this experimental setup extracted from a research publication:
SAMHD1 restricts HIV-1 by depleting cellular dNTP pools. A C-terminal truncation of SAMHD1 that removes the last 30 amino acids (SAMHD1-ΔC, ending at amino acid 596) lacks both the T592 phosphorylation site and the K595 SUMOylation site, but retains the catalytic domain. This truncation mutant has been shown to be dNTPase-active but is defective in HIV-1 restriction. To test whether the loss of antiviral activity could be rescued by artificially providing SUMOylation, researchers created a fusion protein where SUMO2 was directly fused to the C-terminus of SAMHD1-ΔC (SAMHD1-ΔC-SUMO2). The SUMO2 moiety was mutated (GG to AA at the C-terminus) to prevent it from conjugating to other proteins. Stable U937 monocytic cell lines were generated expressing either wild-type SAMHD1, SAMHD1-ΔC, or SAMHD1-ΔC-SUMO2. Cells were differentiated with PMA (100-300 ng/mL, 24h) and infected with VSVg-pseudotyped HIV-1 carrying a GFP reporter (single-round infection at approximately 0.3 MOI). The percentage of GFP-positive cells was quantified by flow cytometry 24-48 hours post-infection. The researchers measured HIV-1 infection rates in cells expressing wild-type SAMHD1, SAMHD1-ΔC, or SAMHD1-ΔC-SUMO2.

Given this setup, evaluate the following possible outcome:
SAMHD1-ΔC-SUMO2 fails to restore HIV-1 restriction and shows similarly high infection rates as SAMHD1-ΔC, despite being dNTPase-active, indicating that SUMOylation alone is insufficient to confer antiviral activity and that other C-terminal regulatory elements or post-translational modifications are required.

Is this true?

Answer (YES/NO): NO